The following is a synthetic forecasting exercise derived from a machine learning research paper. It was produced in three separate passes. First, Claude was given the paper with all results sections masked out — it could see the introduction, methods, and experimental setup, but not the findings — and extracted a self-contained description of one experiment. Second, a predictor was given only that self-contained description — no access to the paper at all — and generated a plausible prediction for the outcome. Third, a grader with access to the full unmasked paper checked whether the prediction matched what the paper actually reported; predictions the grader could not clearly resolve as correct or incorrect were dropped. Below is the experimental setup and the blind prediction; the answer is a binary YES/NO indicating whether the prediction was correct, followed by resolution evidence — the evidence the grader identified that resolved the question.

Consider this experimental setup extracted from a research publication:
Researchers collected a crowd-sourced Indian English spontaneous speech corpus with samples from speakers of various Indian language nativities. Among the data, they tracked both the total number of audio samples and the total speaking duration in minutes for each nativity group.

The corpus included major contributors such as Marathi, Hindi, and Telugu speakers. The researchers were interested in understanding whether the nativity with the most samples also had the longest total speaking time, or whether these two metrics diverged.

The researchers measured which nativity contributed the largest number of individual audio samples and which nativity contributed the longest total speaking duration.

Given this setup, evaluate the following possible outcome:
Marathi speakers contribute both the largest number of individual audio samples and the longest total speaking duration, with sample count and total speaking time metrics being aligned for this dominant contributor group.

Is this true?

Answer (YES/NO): NO